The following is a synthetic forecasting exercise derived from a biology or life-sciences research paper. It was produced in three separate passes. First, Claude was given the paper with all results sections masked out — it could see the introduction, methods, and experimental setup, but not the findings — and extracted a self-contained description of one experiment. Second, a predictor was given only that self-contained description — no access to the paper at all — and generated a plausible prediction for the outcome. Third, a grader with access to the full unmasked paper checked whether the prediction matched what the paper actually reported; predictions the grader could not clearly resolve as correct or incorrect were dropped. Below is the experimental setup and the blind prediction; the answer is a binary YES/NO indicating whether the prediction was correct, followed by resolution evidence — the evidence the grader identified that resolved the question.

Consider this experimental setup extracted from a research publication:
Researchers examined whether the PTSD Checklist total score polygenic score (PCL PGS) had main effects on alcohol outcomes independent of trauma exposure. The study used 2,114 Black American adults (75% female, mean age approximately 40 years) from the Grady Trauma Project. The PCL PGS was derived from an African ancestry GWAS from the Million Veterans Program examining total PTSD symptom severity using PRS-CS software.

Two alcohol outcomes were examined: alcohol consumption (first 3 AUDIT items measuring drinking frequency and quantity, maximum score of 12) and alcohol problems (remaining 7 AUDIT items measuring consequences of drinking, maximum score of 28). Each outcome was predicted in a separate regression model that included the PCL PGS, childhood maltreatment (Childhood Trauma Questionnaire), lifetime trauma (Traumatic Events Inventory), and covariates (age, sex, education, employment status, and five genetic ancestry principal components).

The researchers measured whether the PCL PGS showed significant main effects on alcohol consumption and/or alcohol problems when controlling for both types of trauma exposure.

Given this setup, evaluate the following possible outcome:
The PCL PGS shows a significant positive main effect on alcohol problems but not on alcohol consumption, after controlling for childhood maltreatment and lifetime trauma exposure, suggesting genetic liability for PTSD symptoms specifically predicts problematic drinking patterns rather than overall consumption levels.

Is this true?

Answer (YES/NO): NO